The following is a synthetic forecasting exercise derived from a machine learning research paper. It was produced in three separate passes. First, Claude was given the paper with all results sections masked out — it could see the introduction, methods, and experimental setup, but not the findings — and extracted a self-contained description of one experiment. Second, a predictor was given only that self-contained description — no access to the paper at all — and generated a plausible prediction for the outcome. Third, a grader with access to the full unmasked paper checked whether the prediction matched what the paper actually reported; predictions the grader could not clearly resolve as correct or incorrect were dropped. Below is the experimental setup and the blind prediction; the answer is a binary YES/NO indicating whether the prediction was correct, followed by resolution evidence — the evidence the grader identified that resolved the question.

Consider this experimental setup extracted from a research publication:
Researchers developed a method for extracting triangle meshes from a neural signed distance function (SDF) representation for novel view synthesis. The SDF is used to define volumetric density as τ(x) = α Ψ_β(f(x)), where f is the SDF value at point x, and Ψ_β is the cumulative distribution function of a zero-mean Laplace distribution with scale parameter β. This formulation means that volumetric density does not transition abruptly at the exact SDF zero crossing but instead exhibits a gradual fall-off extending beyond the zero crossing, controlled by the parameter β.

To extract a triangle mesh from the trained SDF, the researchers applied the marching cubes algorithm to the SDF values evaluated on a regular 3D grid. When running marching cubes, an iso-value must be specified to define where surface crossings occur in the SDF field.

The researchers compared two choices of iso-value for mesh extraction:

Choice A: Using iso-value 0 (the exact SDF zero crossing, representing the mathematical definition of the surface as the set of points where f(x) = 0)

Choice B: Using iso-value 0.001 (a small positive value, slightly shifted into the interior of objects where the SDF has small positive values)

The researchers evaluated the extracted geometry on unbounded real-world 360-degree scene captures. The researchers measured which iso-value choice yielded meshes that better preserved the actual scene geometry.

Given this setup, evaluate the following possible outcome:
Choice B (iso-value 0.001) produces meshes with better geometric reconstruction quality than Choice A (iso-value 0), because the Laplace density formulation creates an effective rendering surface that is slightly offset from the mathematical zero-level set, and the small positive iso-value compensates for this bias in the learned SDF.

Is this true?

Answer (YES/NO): YES